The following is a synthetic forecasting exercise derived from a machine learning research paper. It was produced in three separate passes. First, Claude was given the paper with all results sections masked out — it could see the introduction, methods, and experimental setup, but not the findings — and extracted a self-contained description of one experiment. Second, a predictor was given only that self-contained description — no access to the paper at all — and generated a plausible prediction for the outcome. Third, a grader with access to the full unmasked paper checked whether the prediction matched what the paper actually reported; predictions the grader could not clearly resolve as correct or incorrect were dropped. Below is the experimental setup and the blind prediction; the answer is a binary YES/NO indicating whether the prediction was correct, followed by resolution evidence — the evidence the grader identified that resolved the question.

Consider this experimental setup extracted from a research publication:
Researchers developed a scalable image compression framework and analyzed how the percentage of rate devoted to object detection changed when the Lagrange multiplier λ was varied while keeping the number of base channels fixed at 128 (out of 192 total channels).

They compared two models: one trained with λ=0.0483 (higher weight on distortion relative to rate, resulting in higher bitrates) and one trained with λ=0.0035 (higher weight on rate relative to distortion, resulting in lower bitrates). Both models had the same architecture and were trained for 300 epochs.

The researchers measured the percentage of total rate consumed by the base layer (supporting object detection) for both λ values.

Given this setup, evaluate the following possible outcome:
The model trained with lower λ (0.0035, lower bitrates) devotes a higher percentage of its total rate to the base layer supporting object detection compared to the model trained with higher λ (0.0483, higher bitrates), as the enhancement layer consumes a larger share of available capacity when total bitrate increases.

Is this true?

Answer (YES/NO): YES